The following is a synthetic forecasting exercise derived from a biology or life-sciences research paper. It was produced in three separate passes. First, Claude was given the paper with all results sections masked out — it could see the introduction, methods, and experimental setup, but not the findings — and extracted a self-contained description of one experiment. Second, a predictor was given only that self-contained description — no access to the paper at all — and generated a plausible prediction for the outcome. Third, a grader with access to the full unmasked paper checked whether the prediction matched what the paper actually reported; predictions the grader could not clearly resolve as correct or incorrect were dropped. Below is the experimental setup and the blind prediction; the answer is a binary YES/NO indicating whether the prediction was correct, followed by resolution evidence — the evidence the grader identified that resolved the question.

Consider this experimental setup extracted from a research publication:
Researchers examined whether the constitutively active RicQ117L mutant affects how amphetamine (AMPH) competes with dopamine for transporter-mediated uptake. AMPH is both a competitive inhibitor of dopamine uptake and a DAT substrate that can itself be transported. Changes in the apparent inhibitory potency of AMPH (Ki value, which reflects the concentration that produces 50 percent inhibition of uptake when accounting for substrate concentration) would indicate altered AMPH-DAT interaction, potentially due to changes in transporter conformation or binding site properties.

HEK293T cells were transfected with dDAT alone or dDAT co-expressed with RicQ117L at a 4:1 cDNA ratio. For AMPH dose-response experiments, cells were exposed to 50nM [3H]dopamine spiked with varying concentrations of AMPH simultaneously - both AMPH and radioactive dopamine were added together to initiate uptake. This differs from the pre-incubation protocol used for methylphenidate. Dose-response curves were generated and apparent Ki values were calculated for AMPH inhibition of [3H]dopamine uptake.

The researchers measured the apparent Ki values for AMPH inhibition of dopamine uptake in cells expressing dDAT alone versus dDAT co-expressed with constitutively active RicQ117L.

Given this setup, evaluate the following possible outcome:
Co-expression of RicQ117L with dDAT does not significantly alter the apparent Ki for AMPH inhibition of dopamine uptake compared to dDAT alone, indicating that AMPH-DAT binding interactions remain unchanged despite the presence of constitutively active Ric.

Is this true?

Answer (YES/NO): YES